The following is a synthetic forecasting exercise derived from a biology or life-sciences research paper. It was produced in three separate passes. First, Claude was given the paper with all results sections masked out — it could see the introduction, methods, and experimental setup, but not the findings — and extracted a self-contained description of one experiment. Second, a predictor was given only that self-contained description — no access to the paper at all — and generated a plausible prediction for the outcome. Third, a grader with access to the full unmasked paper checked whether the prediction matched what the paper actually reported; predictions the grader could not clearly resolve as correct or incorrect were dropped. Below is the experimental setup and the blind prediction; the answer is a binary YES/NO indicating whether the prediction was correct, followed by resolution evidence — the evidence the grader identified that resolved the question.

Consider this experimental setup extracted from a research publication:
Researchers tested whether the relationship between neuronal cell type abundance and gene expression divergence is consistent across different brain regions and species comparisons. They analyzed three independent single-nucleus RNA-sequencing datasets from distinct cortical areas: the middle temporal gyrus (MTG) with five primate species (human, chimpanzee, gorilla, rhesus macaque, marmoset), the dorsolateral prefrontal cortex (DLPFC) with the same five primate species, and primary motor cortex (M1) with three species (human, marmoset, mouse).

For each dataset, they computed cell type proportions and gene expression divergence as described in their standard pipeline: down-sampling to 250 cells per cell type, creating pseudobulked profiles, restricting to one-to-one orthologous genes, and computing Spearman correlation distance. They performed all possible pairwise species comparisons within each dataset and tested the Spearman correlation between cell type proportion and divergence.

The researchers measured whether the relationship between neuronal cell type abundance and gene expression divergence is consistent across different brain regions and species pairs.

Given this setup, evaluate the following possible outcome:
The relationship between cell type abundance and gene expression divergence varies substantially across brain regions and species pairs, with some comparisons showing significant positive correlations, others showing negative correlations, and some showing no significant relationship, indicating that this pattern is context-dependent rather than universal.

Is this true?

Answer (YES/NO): NO